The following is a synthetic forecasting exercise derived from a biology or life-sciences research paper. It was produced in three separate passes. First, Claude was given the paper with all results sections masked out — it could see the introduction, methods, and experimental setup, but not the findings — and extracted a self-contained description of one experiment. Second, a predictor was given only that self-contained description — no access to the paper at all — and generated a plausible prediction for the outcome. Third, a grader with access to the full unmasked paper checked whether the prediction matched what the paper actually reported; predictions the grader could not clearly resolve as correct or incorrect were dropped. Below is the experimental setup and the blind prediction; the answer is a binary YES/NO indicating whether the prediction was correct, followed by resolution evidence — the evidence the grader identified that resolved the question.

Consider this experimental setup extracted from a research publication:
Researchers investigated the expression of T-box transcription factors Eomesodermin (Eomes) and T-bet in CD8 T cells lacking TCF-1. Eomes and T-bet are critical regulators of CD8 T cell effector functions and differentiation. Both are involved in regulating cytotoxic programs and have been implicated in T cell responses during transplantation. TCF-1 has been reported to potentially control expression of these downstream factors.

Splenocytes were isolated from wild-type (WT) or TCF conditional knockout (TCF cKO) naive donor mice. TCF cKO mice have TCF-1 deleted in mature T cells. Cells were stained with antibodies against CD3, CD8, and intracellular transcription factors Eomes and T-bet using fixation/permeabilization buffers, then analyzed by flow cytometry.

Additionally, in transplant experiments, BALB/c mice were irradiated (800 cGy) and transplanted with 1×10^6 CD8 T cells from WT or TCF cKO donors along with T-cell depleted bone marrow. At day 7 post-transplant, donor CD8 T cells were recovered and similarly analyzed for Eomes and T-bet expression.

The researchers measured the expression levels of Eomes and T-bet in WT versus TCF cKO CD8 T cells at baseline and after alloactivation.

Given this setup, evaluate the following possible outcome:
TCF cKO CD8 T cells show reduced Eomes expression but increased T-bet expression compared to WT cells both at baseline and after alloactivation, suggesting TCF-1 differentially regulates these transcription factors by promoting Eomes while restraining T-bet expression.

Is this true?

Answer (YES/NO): NO